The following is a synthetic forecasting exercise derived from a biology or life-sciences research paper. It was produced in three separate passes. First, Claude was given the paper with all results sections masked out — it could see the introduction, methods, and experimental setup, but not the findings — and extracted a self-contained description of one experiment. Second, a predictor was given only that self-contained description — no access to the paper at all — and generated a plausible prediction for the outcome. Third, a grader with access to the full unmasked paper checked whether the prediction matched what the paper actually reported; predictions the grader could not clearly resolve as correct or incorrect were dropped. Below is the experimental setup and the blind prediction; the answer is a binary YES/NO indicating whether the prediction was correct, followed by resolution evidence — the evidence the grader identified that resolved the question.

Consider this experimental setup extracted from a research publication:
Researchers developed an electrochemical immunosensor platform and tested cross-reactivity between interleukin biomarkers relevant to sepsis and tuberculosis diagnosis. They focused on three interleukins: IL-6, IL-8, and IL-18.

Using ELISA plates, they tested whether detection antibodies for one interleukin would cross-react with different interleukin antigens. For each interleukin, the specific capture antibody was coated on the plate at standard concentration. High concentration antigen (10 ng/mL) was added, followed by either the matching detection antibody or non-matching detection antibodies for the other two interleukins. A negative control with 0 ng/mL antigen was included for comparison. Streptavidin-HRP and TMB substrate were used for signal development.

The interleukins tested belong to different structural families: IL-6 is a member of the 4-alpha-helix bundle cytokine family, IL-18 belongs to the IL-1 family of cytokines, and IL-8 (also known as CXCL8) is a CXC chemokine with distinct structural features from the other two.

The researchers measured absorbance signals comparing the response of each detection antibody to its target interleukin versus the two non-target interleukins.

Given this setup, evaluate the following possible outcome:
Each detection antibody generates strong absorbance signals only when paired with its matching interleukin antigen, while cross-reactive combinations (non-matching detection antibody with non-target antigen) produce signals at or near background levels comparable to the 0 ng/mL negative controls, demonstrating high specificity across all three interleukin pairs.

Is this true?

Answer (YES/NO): YES